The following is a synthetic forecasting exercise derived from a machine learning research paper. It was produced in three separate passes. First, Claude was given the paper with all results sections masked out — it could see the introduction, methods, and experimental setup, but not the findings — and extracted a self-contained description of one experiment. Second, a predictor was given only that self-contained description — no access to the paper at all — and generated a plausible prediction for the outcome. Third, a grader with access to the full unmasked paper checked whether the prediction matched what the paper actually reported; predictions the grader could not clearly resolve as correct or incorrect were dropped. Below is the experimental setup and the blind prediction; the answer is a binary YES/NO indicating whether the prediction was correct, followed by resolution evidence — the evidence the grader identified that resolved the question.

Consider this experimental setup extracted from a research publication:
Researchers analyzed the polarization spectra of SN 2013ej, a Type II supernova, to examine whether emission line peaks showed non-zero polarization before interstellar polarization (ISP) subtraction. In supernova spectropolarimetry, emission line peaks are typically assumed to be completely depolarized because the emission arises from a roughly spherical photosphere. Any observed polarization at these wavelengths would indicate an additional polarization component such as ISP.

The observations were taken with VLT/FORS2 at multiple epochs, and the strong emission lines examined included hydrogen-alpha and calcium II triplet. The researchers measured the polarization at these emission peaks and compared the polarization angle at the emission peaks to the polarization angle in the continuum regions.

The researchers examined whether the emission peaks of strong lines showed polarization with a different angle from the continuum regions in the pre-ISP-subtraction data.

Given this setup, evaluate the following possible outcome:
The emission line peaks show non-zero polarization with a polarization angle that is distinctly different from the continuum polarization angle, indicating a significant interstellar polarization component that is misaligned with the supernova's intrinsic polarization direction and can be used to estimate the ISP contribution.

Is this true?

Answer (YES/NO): YES